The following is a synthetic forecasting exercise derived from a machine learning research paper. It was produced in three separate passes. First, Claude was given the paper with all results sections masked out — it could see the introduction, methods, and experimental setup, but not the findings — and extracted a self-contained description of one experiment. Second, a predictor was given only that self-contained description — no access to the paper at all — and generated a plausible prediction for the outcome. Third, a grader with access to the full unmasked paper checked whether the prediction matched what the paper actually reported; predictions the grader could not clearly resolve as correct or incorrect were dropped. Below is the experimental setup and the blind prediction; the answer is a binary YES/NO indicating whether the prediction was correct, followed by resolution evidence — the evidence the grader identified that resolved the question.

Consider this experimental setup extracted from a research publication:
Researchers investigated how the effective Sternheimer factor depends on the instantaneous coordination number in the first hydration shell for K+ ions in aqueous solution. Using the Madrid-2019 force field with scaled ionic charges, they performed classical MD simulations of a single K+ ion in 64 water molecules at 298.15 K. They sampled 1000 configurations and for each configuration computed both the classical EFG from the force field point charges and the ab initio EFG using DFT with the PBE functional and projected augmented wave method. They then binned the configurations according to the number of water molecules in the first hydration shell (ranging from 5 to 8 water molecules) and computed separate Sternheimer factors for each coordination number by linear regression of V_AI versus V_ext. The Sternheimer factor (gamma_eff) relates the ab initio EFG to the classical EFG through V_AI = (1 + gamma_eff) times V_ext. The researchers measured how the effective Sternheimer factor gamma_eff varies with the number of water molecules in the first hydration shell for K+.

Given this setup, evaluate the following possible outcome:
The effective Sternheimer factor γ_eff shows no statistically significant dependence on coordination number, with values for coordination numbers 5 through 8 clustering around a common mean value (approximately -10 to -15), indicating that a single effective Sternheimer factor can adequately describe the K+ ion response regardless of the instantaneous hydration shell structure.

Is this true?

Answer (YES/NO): NO